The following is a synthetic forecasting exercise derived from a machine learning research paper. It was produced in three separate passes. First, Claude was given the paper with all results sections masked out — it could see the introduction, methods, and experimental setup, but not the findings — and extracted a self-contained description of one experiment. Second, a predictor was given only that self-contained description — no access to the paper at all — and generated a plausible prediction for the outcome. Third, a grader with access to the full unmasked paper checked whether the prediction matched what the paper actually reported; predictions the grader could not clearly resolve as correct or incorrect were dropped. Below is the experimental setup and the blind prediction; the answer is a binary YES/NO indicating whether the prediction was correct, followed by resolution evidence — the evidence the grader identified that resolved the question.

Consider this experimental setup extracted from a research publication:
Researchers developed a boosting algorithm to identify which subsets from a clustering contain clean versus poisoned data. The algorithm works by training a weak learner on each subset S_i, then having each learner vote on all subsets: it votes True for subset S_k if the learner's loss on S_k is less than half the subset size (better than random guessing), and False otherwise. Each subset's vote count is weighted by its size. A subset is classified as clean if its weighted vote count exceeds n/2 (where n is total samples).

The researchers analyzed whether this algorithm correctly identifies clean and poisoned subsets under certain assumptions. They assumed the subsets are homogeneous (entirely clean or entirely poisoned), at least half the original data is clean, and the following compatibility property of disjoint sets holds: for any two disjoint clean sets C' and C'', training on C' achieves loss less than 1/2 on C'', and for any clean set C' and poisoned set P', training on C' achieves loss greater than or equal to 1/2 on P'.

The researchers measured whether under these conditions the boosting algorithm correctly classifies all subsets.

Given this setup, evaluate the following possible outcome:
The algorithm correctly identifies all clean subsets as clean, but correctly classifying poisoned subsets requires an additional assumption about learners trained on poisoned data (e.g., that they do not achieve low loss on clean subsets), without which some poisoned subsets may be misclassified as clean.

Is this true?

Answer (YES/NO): NO